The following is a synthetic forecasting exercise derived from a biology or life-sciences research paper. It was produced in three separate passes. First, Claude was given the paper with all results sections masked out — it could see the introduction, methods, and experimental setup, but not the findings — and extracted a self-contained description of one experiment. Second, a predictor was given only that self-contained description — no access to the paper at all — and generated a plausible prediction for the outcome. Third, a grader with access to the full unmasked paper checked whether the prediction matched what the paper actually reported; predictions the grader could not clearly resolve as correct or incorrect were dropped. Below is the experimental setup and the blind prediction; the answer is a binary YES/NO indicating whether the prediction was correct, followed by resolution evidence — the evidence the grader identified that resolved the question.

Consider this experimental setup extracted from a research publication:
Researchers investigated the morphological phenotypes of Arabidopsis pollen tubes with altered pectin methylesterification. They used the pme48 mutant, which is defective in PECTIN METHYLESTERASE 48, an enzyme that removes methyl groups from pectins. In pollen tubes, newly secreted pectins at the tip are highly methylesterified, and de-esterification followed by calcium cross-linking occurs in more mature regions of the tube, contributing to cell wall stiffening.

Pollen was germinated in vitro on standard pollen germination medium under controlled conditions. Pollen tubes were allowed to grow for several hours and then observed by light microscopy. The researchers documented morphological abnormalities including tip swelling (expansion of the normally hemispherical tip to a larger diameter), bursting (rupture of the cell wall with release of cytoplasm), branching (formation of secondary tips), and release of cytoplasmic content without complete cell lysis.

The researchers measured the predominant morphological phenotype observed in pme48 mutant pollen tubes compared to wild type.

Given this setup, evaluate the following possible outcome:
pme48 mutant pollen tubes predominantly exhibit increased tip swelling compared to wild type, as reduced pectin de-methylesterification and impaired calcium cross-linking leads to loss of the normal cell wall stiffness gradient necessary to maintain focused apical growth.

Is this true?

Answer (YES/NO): YES